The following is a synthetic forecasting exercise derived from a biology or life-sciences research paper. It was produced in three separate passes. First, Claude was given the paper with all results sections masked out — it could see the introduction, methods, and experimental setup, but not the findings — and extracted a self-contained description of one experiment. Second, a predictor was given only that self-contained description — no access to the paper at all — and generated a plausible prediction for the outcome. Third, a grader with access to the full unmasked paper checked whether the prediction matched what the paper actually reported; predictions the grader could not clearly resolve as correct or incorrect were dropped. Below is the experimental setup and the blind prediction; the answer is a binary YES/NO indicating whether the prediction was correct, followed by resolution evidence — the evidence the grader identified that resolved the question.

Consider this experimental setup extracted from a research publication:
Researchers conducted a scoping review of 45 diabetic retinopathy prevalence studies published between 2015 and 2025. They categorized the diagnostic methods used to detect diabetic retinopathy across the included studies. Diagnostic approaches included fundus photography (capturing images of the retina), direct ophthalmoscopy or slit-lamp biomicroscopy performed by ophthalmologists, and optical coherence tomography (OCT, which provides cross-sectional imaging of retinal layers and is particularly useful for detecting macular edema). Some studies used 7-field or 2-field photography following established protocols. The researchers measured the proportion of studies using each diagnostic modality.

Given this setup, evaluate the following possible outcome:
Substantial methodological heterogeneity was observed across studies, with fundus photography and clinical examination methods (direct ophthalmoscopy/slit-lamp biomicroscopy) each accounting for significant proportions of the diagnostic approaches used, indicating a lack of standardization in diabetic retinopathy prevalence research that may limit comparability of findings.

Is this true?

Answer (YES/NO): NO